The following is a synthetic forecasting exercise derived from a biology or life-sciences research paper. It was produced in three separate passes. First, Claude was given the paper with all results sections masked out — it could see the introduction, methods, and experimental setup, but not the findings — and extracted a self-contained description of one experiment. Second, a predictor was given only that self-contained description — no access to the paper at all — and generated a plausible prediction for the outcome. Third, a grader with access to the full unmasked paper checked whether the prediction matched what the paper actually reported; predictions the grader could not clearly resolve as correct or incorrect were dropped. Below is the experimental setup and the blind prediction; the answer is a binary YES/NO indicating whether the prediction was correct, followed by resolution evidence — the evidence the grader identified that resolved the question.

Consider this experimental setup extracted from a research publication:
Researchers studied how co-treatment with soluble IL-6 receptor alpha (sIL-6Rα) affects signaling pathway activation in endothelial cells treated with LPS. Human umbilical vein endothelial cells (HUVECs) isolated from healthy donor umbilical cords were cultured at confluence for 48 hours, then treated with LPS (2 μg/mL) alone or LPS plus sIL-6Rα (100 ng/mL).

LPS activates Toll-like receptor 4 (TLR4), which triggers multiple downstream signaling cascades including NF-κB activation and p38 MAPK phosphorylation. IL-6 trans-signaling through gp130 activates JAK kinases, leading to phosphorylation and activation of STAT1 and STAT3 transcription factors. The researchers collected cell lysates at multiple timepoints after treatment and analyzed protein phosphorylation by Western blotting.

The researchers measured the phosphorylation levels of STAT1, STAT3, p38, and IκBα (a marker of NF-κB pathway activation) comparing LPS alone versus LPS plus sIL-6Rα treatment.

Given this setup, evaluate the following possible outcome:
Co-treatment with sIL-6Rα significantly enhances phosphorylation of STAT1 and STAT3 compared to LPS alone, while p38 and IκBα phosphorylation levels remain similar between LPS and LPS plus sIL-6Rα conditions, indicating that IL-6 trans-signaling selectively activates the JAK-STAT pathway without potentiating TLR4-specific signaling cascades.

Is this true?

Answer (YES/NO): YES